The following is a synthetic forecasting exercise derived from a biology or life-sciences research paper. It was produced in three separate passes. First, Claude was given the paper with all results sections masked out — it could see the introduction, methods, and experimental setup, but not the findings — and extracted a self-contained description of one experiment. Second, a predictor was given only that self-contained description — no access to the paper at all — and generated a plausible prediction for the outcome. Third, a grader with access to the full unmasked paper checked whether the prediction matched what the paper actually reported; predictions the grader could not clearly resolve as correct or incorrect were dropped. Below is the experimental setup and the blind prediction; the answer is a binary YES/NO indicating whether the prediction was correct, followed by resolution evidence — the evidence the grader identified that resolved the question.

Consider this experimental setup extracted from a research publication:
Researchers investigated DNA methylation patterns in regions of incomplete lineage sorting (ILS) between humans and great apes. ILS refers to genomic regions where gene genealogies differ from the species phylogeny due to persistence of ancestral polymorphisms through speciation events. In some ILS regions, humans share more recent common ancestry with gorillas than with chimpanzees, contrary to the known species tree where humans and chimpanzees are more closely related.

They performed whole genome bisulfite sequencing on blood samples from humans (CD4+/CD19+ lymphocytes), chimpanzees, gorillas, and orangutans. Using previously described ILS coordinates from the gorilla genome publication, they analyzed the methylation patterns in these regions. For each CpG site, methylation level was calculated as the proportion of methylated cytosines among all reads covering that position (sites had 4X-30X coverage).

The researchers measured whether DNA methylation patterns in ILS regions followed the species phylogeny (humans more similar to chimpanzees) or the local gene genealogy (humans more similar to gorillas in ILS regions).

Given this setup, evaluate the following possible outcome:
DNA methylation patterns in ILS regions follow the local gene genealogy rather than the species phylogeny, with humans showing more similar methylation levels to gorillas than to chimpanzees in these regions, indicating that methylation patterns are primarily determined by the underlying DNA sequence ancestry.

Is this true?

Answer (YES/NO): YES